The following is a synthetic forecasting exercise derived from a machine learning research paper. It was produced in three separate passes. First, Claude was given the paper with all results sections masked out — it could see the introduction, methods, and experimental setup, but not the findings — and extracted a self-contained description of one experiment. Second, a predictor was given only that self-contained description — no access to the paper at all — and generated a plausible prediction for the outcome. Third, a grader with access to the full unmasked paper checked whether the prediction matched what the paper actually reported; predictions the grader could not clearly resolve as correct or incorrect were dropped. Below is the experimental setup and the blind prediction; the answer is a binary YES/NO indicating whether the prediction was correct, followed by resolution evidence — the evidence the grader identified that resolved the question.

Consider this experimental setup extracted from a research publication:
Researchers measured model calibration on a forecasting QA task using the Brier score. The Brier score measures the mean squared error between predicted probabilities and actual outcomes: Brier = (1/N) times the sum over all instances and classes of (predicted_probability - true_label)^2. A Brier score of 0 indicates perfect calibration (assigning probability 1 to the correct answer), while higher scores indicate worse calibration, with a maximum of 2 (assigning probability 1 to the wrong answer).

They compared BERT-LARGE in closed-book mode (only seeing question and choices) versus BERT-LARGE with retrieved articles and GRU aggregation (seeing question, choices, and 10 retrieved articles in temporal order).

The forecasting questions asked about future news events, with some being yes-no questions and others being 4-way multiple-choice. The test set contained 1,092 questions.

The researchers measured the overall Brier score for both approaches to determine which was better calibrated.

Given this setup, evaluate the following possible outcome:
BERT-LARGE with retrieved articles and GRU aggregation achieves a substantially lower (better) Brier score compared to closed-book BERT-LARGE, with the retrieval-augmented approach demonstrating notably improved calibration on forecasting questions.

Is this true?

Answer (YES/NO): NO